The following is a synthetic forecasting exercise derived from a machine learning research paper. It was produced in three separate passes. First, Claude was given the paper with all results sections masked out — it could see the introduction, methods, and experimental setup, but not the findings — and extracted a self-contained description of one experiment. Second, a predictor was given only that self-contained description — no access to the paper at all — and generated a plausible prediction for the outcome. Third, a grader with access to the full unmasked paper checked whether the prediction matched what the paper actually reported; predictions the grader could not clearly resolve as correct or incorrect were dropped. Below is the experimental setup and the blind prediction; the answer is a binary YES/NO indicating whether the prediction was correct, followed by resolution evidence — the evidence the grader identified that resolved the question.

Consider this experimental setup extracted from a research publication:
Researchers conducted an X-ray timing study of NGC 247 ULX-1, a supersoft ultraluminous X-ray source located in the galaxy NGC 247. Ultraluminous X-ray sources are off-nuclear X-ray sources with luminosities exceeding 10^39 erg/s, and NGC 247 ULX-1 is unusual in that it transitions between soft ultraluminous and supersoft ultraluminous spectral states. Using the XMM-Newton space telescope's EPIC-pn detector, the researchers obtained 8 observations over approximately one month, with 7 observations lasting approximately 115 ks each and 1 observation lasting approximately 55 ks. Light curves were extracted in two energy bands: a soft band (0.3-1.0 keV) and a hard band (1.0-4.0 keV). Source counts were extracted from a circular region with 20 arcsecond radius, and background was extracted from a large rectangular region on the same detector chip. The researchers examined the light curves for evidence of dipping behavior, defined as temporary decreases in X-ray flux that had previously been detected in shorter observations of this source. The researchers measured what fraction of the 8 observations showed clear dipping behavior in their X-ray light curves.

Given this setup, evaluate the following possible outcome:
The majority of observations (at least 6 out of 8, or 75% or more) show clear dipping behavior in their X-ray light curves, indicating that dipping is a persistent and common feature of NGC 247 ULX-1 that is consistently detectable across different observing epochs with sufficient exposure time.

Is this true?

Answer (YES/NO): NO